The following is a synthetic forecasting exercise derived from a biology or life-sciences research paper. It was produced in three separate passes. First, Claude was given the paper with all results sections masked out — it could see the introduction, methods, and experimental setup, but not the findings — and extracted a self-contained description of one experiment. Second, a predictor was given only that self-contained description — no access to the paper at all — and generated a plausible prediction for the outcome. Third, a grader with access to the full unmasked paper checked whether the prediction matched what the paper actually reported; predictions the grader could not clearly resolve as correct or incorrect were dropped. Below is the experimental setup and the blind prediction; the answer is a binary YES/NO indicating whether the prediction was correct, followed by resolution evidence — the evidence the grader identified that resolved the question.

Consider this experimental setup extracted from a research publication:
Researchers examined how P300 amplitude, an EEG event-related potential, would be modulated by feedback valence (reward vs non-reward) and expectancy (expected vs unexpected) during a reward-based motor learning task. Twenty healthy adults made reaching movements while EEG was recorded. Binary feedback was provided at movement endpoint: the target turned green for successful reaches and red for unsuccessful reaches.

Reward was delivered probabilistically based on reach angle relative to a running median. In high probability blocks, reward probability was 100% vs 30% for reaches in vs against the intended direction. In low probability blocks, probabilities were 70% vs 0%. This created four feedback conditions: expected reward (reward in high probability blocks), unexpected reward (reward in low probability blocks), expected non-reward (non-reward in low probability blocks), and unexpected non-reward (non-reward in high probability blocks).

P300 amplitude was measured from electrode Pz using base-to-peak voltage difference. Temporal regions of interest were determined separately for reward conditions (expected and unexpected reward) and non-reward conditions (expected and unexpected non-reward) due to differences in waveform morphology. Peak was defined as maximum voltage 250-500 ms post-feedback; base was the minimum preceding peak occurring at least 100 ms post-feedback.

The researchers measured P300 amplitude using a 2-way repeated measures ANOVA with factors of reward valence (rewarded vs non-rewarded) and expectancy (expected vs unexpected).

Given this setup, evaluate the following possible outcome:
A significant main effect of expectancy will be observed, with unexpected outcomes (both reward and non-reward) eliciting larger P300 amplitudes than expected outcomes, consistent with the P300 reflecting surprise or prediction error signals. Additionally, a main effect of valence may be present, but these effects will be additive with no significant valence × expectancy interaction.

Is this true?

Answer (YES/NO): YES